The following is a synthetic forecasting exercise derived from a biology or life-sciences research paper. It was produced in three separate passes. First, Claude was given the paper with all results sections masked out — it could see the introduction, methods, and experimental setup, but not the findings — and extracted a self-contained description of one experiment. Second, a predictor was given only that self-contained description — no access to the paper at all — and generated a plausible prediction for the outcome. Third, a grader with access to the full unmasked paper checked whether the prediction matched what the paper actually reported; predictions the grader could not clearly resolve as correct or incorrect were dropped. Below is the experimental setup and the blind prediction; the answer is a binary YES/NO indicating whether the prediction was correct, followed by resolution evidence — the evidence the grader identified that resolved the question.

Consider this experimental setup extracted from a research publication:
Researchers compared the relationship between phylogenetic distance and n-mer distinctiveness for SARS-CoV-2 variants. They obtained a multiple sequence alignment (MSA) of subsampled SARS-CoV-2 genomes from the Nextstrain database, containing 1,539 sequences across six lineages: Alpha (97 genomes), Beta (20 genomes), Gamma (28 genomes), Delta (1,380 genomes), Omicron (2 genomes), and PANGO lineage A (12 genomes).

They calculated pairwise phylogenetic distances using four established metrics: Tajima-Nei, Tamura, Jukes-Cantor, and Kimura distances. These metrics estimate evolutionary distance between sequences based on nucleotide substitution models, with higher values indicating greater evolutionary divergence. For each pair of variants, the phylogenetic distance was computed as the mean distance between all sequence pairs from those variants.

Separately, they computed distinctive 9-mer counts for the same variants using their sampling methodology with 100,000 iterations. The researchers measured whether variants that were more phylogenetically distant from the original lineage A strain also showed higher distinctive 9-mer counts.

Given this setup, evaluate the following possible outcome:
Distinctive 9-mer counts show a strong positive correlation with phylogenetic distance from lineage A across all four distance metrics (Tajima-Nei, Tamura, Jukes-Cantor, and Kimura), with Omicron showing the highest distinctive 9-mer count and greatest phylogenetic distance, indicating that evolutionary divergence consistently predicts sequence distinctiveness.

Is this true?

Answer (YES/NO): NO